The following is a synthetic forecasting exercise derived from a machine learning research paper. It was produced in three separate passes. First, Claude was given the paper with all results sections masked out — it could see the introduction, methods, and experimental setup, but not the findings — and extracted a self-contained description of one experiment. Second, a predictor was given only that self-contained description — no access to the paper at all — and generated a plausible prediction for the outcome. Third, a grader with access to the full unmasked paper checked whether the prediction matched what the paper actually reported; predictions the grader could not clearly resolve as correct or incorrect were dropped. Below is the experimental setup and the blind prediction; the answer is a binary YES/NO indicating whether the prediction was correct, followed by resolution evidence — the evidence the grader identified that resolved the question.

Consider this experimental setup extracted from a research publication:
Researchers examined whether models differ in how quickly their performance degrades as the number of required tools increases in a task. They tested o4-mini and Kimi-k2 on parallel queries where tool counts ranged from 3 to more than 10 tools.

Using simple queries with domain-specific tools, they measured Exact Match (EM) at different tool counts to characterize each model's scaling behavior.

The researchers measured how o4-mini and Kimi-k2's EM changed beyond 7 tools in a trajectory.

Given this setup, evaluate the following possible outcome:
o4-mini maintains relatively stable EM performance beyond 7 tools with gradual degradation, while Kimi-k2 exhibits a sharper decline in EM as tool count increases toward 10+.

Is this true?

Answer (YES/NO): NO